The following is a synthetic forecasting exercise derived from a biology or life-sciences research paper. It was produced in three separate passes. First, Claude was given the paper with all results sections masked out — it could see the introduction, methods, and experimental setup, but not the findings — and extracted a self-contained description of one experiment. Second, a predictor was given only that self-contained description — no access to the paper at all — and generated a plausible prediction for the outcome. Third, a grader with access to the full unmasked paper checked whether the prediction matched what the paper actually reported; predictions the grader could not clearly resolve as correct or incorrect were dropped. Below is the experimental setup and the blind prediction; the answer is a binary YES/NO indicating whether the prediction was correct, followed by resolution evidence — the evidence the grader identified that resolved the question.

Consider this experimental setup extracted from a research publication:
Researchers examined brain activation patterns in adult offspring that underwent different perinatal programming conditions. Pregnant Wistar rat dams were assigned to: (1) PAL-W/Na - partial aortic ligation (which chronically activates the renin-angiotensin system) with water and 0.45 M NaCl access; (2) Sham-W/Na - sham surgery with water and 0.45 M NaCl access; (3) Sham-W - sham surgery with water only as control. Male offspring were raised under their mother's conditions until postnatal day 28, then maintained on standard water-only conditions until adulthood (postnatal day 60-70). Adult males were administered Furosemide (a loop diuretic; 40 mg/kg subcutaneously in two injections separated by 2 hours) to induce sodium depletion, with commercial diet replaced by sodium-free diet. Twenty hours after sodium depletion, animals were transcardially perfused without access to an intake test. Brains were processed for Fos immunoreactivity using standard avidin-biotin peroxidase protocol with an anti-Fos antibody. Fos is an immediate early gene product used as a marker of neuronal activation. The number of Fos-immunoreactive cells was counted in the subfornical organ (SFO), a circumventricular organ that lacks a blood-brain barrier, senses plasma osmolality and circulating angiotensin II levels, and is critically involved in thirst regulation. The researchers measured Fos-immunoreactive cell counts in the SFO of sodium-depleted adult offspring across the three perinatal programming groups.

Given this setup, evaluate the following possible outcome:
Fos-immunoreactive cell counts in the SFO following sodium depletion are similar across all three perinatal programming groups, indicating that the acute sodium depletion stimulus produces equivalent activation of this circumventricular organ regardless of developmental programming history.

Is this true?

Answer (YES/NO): NO